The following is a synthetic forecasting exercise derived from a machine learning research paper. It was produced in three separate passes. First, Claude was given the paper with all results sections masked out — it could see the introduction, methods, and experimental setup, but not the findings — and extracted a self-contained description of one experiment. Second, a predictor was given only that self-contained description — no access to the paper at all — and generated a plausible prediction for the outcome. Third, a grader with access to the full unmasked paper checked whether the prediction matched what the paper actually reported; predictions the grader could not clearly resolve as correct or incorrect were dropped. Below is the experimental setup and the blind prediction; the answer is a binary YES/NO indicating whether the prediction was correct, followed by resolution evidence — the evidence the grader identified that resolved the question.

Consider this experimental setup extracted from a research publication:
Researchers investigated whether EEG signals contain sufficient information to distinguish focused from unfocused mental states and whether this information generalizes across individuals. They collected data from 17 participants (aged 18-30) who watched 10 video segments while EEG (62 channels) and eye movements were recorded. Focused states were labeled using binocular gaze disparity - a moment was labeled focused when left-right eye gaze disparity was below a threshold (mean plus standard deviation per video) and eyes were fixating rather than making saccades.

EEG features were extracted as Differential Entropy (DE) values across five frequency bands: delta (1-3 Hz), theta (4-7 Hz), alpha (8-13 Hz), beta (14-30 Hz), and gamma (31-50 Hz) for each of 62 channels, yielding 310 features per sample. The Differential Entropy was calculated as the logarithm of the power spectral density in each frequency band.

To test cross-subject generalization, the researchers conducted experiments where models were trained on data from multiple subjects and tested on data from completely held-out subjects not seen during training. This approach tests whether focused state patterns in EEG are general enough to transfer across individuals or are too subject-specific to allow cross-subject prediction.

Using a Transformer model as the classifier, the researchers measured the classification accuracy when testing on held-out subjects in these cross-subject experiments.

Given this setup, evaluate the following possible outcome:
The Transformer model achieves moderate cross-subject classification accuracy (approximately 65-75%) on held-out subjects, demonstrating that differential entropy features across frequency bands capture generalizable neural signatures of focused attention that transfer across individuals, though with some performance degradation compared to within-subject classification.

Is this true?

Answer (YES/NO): NO